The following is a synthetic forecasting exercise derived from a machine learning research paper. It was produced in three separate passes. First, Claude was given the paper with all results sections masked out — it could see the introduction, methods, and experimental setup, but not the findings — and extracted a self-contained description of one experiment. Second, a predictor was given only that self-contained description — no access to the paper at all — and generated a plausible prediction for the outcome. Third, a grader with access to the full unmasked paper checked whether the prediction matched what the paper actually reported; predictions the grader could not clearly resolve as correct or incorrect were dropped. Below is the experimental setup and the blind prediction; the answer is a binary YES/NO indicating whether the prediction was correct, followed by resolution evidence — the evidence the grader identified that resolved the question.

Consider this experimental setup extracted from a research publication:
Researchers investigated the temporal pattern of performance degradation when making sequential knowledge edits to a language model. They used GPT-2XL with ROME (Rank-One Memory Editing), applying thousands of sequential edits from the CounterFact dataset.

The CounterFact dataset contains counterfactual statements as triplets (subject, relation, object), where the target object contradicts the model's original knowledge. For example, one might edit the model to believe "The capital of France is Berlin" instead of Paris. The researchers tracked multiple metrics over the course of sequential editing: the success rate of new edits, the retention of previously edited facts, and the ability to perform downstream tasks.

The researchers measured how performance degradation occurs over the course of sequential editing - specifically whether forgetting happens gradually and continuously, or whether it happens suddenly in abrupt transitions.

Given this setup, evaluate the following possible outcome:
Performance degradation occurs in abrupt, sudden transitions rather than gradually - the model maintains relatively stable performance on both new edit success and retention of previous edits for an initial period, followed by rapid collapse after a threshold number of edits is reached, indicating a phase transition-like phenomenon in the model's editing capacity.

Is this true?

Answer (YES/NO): NO